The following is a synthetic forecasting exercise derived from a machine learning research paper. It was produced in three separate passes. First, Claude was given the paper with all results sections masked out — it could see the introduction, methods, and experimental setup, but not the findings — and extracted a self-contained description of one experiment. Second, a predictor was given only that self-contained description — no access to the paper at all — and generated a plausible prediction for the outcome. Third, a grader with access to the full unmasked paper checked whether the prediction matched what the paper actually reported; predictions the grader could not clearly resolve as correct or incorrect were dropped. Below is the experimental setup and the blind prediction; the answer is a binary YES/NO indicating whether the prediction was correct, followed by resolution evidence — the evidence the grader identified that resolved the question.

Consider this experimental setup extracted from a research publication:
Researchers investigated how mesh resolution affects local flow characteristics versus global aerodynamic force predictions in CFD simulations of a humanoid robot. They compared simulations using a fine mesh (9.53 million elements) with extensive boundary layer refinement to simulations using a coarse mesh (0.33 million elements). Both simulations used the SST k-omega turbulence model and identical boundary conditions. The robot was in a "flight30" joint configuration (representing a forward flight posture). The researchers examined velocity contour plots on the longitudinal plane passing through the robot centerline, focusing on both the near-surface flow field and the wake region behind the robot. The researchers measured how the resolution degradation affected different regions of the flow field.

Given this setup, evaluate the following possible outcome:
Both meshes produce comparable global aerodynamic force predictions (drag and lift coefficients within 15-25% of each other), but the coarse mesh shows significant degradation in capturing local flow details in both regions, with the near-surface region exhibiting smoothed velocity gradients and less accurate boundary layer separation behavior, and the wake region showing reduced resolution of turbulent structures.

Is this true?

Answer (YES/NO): NO